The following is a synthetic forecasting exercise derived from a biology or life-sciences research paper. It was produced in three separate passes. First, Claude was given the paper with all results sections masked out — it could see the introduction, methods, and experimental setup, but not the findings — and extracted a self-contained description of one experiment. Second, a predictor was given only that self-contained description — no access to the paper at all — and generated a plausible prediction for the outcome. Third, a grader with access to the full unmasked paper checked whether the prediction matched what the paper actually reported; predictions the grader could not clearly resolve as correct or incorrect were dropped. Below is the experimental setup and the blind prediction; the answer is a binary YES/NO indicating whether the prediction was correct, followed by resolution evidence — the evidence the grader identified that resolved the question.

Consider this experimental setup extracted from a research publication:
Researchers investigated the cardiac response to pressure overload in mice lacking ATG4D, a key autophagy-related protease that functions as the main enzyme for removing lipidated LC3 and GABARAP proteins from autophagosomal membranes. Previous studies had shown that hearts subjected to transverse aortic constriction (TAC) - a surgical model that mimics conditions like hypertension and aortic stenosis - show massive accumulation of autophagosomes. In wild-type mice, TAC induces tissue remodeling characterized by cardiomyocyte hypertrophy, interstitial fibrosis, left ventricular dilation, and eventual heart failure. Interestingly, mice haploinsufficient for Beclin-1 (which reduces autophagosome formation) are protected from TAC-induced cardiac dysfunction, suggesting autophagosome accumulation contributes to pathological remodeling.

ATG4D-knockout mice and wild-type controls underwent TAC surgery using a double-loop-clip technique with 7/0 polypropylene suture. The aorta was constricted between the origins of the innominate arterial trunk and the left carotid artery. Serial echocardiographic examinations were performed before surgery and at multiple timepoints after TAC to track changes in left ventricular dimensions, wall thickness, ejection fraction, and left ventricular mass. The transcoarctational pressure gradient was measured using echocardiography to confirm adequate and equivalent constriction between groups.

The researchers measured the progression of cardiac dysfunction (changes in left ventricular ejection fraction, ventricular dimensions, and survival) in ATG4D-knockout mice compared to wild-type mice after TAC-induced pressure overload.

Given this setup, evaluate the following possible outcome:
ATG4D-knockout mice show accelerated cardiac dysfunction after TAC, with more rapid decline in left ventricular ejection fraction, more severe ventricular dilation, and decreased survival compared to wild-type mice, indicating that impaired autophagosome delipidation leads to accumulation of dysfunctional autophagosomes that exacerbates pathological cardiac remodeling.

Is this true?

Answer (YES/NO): YES